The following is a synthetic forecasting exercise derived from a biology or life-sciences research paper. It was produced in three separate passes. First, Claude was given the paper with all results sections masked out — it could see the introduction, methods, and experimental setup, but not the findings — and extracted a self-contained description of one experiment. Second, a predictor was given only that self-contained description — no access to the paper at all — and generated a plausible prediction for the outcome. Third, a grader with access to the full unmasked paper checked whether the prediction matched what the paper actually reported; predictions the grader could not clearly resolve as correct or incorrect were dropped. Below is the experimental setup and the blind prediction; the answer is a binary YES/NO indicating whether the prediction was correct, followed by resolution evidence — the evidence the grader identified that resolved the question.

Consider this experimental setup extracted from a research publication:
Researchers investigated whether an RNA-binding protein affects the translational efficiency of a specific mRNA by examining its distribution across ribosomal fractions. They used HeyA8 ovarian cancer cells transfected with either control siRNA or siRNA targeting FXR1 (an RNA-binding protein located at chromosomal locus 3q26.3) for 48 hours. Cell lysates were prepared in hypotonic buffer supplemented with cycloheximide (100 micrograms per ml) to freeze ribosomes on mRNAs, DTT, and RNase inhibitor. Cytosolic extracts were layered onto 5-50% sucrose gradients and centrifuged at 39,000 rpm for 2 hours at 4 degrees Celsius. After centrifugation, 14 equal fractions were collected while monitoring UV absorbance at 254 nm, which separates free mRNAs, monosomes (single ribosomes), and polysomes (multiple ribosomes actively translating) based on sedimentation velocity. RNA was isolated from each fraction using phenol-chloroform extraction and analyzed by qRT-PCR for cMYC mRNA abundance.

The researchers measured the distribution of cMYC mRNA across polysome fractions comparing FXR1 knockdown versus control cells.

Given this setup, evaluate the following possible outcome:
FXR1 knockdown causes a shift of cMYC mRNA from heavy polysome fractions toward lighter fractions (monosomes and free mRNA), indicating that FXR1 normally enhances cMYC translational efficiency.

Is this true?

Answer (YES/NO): YES